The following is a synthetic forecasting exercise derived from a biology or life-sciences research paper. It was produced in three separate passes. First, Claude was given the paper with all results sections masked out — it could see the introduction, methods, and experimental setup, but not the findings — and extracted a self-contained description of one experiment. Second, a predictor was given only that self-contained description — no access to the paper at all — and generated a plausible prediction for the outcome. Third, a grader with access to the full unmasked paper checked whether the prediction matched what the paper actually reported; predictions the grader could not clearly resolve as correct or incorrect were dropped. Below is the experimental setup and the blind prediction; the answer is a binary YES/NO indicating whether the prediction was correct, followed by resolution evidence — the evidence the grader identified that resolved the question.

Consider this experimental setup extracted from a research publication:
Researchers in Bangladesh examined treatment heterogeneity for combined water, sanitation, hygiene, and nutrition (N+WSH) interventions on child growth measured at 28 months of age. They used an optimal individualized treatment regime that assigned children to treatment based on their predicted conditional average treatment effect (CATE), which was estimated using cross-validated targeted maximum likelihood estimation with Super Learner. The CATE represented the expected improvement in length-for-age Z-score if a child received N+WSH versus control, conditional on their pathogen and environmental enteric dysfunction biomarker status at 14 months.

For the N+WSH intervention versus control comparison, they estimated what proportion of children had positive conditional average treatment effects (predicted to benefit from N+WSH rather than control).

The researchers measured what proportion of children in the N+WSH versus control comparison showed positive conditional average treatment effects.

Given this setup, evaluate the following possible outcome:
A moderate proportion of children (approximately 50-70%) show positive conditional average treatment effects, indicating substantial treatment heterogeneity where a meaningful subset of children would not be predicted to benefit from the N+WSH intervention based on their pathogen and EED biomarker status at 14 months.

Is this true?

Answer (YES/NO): NO